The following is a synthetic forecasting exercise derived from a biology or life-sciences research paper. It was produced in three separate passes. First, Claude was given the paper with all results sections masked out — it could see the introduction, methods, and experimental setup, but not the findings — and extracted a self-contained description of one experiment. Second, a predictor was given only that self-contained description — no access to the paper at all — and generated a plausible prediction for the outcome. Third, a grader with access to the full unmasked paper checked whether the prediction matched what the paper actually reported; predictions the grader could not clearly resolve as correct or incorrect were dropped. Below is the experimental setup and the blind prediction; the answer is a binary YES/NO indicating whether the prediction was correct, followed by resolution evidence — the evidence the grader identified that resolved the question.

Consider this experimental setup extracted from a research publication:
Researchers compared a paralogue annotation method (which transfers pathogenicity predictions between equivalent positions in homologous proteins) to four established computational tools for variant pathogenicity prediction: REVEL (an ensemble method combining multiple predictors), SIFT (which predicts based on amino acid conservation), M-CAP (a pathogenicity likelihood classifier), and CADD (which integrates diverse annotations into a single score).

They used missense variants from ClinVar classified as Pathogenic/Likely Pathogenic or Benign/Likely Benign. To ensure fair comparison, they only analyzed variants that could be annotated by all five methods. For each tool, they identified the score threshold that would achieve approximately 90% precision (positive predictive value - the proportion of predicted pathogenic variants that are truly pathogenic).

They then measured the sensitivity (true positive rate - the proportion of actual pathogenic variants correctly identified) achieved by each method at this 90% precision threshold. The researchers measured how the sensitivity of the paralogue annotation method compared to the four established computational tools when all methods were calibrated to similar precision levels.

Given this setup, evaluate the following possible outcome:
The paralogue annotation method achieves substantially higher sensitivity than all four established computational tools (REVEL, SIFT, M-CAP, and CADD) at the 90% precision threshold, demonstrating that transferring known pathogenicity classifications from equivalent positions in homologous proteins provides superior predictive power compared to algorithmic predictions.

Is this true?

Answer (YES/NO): NO